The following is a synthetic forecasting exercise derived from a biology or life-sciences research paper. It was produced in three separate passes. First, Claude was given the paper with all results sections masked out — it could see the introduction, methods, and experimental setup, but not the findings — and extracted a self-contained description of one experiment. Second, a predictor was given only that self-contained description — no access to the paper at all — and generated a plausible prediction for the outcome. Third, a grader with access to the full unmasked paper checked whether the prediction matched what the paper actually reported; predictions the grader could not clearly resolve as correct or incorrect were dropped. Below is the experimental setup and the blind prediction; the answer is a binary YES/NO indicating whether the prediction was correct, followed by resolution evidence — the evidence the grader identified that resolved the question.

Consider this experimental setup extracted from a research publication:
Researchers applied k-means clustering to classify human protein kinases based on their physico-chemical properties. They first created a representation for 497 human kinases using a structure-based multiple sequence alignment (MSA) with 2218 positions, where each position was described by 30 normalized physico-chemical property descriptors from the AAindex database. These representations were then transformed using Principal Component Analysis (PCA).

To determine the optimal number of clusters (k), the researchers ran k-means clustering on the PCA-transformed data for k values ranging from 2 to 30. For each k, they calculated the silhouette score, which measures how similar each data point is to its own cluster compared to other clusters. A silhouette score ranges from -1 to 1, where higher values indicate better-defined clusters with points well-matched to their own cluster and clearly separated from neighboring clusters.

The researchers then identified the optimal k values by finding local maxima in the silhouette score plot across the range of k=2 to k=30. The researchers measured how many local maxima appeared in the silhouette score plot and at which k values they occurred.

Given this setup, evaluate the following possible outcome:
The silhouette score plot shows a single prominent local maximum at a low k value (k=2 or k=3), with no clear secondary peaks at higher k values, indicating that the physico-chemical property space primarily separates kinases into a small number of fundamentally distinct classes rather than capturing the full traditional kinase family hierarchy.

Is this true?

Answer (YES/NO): NO